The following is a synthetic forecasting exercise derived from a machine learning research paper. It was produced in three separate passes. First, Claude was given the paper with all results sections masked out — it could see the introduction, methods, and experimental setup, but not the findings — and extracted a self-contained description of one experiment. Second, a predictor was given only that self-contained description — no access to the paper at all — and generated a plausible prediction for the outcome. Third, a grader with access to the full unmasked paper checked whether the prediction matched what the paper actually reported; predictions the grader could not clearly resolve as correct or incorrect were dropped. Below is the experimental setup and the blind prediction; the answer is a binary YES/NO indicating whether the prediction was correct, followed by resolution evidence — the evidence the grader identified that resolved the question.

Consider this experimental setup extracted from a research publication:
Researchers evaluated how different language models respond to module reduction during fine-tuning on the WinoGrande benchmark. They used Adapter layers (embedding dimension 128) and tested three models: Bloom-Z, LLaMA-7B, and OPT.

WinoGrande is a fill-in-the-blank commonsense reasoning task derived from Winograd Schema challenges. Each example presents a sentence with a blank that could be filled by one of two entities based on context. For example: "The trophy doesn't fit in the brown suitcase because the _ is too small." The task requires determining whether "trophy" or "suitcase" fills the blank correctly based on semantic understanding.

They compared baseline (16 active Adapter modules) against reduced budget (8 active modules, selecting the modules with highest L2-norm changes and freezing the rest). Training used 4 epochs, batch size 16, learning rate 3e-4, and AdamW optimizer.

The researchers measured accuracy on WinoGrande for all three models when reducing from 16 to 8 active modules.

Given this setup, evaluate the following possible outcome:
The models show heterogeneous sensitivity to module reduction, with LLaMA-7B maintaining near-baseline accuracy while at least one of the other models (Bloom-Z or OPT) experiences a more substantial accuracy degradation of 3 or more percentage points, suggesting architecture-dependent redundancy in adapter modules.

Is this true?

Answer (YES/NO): NO